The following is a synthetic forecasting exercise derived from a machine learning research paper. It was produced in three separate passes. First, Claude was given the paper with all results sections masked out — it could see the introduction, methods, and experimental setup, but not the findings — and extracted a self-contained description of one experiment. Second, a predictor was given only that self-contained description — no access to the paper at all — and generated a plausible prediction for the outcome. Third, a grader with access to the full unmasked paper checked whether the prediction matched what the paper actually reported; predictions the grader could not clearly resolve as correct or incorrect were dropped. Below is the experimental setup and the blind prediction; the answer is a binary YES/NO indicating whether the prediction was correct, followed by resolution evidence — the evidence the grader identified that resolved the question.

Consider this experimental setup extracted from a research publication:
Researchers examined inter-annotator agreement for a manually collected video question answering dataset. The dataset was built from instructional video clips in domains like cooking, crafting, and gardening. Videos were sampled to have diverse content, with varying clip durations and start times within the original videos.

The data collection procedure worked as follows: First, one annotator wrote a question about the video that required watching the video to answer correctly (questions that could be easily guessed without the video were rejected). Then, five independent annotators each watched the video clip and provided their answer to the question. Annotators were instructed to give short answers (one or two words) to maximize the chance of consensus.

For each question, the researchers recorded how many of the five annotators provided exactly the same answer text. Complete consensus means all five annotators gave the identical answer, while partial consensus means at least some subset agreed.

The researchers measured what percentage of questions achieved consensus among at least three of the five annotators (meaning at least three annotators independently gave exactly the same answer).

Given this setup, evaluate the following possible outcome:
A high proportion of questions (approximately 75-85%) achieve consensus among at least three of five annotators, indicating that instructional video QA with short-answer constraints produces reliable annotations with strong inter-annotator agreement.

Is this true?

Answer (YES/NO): YES